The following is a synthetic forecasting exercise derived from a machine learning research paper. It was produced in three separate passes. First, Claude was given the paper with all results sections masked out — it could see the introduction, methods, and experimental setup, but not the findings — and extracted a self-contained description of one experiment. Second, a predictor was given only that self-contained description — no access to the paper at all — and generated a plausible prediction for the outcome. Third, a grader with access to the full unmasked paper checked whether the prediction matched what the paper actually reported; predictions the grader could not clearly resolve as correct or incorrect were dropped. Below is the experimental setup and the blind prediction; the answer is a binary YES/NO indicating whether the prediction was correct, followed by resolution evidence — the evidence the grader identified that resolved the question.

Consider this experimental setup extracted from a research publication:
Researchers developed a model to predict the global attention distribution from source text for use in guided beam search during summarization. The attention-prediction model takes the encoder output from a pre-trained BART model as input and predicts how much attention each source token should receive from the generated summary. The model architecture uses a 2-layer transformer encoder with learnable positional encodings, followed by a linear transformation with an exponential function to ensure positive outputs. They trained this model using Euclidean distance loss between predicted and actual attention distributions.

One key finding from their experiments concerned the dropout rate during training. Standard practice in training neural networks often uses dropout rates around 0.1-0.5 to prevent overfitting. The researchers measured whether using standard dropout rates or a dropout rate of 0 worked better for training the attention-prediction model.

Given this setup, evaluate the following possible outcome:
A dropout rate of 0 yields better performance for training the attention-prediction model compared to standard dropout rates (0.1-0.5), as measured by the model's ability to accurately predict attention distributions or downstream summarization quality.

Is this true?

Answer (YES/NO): YES